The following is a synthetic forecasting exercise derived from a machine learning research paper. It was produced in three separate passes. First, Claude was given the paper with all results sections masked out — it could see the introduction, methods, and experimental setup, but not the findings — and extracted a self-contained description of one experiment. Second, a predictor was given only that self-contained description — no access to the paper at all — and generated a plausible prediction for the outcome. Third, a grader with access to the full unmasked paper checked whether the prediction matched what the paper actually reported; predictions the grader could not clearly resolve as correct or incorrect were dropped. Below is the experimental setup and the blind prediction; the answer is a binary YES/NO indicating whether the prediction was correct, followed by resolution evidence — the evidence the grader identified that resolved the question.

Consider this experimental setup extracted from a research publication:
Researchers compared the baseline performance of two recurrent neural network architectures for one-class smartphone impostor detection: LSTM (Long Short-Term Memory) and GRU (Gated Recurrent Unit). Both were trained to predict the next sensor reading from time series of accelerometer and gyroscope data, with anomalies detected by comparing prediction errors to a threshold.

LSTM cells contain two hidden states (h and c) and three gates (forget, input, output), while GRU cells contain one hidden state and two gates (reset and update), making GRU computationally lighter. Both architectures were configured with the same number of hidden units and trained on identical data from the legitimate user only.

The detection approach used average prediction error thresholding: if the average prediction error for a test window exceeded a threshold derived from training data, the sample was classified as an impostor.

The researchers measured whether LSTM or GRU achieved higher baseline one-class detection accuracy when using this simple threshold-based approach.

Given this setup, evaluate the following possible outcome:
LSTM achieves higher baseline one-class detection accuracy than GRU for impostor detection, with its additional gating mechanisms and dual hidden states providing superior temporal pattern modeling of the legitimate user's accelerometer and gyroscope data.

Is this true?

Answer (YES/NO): NO